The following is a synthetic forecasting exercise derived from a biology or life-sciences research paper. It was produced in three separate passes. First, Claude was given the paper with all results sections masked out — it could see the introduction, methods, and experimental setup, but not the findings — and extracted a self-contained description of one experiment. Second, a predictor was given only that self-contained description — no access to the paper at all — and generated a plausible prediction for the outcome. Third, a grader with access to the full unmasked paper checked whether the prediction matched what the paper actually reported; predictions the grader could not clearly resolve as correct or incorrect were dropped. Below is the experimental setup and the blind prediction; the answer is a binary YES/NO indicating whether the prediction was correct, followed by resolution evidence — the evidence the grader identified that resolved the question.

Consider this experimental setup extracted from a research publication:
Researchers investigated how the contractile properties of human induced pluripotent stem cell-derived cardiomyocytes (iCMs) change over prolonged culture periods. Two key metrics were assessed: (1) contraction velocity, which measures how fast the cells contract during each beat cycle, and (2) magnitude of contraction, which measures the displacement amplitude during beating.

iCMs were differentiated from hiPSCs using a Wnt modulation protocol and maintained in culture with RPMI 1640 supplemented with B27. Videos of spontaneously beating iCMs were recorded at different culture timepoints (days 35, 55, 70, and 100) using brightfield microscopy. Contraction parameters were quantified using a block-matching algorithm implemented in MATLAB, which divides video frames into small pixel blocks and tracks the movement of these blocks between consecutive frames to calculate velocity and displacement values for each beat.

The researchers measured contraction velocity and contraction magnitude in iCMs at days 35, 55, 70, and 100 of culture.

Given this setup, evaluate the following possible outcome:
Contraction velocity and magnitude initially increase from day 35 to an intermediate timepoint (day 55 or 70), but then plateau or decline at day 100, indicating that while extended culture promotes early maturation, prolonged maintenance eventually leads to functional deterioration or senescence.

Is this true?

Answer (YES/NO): YES